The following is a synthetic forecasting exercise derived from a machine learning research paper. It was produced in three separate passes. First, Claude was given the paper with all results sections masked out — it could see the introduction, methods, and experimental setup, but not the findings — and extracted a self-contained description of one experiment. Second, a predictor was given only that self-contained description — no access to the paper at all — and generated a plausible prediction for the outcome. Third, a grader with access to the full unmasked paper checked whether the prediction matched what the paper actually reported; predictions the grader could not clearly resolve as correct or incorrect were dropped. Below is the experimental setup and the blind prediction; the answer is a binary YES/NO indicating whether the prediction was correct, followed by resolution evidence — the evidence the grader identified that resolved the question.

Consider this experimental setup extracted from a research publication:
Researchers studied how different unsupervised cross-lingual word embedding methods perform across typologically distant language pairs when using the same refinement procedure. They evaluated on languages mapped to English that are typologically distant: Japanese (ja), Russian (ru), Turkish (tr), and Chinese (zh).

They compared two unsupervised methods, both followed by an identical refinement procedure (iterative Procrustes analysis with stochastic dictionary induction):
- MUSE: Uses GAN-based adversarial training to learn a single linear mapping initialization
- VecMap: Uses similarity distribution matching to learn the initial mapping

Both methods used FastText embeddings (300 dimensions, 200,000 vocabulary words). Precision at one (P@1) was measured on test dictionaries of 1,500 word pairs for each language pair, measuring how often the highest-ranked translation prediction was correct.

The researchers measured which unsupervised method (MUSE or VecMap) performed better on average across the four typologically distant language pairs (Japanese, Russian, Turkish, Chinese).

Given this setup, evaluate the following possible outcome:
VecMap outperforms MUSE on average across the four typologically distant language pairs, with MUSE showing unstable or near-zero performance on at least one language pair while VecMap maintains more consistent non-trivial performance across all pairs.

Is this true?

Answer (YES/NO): NO